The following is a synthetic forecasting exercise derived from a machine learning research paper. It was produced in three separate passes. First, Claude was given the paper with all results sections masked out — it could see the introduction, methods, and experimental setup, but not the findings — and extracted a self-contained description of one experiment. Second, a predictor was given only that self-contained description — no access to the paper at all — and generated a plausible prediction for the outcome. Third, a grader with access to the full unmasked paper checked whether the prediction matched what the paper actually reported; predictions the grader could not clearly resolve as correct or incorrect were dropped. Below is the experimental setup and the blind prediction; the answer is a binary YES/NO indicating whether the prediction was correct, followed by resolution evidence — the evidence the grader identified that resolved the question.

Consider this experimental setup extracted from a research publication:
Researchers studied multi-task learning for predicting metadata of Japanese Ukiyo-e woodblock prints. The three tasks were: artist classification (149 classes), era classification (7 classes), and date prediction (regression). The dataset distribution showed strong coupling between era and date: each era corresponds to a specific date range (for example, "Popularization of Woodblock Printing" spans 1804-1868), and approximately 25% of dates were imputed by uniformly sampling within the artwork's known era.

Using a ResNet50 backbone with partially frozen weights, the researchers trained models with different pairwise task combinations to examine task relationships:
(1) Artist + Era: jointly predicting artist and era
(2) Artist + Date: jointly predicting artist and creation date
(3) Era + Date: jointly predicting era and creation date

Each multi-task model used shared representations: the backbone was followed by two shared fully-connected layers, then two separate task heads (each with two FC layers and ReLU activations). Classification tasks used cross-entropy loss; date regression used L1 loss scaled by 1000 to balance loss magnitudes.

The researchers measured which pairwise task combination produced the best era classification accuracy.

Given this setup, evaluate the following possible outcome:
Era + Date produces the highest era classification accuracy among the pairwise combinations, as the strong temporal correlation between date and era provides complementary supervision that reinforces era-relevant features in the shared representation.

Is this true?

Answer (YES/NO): YES